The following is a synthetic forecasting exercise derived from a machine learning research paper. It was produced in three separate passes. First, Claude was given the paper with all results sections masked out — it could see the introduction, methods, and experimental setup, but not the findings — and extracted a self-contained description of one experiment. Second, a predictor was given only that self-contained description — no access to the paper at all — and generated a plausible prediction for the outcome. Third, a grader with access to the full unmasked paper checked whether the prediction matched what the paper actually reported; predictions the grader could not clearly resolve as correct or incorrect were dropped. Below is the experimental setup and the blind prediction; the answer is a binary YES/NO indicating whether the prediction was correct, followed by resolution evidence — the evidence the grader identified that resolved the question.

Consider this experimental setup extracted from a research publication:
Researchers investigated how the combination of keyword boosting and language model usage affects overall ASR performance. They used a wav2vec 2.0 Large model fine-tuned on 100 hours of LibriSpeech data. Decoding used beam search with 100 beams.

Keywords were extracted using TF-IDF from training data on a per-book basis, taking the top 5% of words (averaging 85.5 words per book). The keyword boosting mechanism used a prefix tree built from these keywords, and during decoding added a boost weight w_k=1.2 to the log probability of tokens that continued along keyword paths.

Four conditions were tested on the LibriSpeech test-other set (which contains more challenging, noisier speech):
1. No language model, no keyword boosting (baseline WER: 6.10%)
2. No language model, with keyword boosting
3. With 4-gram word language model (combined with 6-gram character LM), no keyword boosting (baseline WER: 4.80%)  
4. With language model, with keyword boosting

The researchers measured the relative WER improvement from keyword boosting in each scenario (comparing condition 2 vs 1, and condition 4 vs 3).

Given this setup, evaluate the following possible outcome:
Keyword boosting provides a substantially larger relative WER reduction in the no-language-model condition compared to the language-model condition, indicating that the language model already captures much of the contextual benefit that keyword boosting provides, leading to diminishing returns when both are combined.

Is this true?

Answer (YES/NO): YES